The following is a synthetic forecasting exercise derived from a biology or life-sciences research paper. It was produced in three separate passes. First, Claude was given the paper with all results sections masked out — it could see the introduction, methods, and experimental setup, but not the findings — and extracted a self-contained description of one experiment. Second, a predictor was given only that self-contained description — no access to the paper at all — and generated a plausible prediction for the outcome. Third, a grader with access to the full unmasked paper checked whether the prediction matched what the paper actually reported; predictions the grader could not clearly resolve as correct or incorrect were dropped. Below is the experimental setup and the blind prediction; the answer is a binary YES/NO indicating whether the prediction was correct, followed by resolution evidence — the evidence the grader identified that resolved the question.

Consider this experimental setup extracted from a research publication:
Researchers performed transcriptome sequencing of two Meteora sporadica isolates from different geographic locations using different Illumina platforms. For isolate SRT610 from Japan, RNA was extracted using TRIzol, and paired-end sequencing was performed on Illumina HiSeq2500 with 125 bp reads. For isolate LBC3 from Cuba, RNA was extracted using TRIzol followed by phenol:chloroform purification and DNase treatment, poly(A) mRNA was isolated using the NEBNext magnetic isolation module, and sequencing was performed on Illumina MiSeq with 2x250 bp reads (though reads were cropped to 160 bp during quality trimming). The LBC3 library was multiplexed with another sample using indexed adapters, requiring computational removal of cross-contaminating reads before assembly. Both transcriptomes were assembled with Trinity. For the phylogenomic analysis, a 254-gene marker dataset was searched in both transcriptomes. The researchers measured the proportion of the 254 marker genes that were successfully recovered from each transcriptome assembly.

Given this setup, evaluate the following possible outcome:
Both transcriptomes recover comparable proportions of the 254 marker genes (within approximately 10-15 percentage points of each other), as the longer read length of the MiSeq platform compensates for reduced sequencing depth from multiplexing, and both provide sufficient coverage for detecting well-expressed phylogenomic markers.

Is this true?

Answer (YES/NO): YES